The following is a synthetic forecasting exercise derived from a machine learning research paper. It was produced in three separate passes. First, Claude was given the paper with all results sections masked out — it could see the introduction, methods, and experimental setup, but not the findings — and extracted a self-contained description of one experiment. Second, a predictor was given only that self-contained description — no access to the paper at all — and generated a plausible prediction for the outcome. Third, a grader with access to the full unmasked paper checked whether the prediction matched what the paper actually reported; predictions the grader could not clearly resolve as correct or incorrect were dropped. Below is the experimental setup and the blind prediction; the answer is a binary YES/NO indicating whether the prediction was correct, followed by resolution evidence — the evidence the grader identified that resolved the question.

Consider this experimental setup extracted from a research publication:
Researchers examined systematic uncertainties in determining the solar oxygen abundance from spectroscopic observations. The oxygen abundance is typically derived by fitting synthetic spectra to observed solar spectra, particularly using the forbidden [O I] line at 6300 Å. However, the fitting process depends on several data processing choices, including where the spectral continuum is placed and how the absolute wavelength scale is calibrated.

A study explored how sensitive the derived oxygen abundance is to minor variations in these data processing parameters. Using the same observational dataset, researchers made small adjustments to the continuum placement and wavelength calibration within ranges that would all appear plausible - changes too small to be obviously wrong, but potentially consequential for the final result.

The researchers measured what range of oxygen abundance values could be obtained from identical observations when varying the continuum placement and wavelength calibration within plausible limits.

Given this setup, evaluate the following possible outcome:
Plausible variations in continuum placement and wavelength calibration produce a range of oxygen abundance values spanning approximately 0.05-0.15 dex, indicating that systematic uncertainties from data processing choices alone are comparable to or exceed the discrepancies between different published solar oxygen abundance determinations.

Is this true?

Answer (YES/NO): NO